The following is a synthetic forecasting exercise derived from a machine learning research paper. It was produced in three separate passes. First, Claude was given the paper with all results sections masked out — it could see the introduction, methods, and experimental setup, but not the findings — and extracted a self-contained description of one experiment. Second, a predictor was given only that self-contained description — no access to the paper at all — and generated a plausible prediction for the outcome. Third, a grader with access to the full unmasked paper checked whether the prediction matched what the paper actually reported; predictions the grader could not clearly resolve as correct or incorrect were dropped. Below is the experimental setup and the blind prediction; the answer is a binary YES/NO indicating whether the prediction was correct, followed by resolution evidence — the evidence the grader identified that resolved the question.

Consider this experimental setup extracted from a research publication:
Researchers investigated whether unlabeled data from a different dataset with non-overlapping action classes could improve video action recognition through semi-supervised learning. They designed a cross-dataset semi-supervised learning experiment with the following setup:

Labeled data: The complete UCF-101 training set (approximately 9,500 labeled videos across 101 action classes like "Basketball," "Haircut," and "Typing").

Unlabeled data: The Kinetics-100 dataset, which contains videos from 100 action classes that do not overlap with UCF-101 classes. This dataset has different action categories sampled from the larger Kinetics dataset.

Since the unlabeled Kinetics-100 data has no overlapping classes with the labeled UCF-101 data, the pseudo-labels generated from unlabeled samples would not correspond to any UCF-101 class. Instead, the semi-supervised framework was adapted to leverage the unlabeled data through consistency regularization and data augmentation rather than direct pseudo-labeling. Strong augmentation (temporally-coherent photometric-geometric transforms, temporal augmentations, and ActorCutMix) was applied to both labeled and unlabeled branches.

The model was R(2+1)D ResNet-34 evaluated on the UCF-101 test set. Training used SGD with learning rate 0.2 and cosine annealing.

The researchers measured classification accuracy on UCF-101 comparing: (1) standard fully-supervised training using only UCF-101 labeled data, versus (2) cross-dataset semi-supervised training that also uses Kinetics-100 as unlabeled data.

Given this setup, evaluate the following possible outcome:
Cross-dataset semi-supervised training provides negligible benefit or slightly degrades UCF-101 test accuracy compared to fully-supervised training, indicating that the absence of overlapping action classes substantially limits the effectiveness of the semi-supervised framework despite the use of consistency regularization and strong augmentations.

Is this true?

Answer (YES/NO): NO